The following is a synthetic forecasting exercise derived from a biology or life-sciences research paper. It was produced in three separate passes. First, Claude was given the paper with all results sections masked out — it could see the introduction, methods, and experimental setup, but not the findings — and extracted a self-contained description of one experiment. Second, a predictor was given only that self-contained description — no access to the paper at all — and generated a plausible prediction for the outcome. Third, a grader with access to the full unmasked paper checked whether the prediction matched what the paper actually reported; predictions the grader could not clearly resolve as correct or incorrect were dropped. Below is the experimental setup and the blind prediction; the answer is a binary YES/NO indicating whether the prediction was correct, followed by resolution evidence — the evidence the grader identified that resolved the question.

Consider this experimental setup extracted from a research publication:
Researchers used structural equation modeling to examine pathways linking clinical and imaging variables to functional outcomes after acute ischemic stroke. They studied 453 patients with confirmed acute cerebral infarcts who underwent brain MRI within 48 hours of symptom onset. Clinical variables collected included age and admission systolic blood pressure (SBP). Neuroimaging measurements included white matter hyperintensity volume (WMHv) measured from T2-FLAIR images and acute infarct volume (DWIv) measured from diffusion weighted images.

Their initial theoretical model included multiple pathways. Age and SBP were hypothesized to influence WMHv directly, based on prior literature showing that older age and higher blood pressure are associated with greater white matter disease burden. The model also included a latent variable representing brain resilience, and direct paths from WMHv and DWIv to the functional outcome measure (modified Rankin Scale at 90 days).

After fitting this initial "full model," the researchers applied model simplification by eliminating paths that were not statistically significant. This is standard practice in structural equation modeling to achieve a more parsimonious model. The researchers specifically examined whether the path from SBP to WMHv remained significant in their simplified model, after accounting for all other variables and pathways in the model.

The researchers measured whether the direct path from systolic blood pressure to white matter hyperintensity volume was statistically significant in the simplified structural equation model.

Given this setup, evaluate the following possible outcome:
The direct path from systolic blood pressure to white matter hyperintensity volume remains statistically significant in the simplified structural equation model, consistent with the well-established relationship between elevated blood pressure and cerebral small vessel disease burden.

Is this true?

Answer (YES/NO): YES